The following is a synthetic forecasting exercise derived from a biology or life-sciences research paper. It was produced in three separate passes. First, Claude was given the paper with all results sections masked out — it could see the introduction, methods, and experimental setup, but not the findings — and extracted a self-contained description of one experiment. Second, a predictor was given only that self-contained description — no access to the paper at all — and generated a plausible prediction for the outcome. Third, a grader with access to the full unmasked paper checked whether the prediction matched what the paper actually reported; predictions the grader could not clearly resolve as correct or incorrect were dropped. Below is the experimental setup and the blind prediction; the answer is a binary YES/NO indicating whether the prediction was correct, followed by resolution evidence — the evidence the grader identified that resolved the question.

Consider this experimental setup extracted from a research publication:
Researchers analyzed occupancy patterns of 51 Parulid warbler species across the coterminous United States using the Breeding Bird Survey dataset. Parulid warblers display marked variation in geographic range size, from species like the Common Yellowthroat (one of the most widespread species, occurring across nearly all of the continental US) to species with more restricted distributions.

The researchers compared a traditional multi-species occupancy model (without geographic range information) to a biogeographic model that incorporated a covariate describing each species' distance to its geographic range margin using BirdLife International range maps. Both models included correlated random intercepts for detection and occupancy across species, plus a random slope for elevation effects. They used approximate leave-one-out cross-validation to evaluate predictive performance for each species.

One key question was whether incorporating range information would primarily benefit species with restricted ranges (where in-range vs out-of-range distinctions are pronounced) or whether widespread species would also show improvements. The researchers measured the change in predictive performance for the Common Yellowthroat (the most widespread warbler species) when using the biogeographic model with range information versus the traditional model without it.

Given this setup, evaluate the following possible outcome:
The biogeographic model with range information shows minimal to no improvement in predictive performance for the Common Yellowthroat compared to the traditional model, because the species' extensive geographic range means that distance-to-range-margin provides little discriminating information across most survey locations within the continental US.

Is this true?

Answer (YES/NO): NO